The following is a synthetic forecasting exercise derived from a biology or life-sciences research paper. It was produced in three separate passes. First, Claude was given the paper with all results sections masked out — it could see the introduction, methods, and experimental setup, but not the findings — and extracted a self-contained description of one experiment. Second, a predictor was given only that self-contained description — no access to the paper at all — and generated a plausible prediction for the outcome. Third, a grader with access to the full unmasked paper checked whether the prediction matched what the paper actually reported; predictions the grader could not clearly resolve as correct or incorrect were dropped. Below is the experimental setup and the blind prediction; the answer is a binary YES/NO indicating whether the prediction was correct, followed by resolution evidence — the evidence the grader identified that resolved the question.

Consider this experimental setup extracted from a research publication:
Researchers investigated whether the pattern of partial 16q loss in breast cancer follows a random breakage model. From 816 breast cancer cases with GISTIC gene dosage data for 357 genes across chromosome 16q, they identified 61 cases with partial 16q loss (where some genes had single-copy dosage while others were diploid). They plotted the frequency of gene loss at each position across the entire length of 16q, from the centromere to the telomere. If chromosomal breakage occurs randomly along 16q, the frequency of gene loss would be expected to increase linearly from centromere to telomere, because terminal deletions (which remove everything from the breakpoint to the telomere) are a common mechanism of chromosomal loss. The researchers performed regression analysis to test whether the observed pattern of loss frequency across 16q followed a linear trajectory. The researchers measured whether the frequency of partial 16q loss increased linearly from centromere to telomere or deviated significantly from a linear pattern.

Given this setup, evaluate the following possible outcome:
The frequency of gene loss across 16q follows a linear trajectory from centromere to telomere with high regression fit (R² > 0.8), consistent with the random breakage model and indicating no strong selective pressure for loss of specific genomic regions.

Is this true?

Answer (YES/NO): NO